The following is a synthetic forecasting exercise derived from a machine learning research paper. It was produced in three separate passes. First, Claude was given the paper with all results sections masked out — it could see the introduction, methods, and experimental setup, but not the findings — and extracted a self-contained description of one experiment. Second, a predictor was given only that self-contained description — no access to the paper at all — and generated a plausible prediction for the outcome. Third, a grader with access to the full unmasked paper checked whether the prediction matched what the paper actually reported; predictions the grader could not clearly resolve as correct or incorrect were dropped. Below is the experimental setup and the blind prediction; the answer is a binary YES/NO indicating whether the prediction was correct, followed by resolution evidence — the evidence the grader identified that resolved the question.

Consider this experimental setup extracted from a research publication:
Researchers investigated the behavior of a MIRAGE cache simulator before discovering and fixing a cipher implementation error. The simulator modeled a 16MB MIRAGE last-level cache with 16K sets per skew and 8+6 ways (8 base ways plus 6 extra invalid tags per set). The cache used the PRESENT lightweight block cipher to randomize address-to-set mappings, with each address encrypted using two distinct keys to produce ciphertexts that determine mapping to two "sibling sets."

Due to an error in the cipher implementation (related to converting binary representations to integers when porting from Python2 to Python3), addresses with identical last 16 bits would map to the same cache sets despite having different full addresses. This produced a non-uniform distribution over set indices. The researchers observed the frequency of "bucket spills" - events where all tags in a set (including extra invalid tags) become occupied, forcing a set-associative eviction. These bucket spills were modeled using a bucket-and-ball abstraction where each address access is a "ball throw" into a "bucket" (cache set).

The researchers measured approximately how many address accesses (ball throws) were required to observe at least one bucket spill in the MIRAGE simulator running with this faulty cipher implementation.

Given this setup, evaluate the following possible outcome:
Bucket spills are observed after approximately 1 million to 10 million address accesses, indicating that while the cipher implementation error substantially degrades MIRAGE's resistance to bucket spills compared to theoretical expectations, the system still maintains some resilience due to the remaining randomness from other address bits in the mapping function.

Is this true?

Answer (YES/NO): NO